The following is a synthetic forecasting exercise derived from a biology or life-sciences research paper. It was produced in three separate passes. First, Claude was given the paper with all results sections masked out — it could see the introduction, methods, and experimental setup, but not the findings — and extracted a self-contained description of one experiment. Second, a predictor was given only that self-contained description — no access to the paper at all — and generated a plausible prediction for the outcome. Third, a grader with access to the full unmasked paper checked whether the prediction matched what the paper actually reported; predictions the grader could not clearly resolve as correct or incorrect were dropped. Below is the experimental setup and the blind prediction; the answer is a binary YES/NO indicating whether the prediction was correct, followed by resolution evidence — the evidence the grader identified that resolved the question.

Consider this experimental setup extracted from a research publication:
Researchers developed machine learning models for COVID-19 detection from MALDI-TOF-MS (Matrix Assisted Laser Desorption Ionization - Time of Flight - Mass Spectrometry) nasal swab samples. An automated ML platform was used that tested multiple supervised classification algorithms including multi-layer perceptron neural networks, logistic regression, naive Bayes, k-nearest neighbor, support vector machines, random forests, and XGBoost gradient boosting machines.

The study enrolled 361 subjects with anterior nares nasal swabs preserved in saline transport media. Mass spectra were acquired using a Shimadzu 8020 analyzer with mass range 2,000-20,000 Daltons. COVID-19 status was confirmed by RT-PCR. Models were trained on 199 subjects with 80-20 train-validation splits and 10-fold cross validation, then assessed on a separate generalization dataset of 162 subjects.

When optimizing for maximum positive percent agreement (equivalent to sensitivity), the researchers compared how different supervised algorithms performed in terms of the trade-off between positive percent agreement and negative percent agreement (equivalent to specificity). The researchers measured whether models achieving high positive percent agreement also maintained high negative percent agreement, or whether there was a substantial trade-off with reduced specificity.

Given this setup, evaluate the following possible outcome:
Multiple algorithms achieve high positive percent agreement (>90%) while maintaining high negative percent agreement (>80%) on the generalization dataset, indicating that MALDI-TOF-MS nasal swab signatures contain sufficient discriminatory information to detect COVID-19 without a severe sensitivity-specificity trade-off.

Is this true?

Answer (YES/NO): YES